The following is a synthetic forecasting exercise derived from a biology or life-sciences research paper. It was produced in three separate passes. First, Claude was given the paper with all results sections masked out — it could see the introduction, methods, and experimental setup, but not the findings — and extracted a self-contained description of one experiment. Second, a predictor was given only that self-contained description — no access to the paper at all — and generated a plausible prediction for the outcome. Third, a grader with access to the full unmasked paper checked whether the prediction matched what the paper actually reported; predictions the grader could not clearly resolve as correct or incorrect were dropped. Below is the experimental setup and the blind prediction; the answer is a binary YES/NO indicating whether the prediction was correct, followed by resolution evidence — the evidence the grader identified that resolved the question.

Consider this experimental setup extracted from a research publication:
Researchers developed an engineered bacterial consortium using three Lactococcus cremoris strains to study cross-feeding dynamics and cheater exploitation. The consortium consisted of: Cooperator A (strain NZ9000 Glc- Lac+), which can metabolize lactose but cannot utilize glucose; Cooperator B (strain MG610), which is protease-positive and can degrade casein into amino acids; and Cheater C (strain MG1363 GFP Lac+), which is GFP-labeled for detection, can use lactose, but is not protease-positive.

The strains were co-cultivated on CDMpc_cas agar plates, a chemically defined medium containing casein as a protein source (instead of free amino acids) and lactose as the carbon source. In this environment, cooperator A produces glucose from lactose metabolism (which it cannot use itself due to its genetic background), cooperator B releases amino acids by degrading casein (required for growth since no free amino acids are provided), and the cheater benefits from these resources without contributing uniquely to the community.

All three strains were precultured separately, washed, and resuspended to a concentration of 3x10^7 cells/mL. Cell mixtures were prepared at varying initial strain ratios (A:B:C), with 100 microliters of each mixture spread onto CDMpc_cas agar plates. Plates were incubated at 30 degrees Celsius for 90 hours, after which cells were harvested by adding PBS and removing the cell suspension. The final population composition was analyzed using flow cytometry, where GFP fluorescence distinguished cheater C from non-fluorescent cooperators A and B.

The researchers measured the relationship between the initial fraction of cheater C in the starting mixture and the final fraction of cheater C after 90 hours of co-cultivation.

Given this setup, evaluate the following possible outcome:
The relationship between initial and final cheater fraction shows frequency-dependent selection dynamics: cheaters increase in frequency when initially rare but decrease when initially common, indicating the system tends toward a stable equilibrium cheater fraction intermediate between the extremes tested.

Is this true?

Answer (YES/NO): NO